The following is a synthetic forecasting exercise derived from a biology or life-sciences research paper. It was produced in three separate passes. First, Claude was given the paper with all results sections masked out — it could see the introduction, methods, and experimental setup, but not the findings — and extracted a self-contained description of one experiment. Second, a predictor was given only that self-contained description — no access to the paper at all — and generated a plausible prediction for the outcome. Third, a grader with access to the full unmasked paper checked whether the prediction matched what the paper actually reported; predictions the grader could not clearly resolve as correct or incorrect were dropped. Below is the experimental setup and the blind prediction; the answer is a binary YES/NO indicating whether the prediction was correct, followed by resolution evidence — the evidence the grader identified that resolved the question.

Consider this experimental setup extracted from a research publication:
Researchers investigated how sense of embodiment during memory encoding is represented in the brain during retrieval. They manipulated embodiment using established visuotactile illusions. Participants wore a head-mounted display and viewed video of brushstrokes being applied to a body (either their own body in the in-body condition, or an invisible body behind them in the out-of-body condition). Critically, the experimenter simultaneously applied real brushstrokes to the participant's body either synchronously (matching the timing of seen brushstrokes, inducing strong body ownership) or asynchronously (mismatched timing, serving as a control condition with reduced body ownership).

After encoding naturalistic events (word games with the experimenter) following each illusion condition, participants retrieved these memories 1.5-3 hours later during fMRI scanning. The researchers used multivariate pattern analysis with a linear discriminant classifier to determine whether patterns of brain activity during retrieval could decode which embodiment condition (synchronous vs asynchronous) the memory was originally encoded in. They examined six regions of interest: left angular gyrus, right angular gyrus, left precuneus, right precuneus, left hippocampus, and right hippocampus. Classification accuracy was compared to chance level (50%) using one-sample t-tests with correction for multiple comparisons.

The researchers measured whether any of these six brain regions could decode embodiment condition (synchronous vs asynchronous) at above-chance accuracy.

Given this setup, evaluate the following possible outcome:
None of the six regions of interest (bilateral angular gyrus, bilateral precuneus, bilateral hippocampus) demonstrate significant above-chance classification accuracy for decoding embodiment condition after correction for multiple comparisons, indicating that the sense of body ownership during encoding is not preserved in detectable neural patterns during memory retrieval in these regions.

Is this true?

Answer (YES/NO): NO